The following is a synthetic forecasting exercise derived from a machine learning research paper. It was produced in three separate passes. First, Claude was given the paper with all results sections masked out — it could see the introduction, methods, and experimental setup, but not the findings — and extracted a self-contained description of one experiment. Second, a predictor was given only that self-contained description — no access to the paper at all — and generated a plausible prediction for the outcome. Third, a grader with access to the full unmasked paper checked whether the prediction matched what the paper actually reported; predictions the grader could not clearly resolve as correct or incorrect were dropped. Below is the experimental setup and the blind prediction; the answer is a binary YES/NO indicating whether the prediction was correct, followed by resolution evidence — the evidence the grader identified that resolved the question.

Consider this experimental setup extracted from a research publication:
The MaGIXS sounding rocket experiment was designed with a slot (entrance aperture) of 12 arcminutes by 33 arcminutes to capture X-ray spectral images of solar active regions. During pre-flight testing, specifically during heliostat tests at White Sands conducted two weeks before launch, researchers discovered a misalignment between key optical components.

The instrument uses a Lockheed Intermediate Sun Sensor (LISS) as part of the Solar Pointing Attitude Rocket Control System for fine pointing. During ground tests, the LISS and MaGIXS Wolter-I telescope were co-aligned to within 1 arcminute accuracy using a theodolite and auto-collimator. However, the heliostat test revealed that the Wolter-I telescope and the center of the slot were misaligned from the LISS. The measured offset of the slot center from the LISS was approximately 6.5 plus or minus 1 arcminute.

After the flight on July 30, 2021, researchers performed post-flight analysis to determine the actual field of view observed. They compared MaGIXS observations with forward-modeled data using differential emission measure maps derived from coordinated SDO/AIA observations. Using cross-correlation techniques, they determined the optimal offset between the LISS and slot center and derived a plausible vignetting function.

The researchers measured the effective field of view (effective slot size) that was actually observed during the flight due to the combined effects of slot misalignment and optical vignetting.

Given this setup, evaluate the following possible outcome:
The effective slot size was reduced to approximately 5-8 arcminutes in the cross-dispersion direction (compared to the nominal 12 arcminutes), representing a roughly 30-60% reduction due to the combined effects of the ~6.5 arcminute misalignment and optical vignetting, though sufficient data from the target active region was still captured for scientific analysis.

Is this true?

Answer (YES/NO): NO